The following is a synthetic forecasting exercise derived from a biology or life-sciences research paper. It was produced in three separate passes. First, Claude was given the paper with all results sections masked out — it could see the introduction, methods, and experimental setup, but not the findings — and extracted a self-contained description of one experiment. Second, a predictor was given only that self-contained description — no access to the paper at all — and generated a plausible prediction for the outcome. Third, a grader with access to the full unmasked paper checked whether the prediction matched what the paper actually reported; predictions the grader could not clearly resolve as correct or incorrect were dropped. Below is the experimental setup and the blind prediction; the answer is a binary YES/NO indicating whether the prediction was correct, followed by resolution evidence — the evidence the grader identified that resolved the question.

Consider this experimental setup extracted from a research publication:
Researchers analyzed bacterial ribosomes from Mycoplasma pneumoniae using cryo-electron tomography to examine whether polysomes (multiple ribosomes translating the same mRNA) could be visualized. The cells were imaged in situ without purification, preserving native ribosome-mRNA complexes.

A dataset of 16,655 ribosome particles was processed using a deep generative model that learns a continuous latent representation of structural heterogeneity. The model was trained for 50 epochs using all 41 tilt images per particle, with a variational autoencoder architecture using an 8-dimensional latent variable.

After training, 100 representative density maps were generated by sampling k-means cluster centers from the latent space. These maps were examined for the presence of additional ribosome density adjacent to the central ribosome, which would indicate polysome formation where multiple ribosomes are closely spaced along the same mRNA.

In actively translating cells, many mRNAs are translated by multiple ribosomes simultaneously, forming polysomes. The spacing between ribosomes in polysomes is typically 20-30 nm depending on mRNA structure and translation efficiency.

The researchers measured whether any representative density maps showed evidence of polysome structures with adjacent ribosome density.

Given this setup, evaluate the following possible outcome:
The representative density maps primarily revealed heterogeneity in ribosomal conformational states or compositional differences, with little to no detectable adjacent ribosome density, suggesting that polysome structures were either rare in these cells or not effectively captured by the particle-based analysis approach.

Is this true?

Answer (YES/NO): NO